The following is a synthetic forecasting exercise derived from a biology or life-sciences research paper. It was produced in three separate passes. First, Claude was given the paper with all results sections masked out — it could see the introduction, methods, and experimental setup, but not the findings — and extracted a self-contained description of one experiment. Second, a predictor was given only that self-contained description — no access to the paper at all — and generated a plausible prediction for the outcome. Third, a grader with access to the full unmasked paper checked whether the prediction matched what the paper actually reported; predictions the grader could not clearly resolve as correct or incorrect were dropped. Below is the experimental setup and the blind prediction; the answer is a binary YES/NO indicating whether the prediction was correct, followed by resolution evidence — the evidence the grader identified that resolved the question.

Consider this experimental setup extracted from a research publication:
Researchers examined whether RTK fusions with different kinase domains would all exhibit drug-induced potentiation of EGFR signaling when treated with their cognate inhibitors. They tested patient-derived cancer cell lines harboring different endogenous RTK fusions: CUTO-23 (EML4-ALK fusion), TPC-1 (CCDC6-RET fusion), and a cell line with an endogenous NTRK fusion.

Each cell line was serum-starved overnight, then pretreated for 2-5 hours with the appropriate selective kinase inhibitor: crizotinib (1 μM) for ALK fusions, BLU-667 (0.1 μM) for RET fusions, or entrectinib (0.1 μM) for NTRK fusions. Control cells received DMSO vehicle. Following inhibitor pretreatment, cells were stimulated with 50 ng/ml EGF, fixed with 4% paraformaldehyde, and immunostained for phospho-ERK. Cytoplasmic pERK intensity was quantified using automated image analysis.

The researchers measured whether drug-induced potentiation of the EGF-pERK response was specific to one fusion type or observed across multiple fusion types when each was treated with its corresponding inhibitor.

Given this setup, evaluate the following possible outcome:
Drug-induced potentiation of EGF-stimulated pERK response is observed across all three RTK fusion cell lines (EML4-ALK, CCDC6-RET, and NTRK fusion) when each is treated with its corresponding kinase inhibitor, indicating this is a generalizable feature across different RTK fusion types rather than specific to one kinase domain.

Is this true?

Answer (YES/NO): YES